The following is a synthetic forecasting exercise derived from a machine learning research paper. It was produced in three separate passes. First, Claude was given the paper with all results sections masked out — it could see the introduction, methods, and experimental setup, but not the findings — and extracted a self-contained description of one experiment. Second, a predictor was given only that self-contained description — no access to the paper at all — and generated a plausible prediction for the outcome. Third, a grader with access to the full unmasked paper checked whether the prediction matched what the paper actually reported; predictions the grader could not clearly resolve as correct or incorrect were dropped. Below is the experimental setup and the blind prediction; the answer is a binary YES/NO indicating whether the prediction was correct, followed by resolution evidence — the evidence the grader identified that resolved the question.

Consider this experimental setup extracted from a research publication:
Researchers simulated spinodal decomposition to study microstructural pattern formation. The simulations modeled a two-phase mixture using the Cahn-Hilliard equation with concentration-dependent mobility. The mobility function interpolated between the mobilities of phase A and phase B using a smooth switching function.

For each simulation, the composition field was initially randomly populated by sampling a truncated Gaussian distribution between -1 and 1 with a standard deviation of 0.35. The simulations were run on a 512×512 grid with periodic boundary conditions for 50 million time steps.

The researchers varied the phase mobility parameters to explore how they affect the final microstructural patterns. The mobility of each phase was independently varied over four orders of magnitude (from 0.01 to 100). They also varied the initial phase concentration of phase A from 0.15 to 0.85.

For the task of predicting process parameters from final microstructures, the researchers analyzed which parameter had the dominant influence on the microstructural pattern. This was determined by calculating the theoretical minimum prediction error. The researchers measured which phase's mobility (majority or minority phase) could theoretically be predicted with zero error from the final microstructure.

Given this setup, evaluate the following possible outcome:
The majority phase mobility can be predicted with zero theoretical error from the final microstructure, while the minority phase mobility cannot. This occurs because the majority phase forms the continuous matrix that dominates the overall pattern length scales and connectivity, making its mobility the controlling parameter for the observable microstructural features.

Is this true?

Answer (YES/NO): YES